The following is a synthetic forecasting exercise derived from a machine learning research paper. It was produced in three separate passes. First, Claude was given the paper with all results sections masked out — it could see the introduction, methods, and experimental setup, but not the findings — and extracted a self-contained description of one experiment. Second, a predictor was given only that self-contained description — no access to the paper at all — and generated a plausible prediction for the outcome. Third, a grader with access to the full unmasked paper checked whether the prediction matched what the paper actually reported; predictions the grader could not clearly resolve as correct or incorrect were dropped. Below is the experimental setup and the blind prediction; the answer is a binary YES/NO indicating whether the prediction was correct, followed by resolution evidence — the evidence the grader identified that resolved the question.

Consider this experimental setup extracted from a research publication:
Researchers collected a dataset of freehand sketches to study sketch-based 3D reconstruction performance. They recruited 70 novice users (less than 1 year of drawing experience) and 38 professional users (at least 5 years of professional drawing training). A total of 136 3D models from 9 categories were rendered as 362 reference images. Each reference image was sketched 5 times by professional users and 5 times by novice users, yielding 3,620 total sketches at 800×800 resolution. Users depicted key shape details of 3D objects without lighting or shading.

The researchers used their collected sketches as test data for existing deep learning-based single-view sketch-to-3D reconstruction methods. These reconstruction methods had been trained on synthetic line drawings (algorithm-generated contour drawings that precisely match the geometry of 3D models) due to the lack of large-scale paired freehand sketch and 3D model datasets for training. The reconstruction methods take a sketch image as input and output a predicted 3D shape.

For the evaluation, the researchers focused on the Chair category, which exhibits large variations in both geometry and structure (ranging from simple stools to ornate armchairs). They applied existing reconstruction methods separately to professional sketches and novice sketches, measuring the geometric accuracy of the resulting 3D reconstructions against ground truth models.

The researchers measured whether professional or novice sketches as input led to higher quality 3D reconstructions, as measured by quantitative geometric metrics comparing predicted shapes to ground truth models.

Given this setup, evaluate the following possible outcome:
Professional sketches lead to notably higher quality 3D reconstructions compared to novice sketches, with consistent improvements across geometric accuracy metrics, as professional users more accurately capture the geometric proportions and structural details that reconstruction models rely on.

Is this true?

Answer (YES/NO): NO